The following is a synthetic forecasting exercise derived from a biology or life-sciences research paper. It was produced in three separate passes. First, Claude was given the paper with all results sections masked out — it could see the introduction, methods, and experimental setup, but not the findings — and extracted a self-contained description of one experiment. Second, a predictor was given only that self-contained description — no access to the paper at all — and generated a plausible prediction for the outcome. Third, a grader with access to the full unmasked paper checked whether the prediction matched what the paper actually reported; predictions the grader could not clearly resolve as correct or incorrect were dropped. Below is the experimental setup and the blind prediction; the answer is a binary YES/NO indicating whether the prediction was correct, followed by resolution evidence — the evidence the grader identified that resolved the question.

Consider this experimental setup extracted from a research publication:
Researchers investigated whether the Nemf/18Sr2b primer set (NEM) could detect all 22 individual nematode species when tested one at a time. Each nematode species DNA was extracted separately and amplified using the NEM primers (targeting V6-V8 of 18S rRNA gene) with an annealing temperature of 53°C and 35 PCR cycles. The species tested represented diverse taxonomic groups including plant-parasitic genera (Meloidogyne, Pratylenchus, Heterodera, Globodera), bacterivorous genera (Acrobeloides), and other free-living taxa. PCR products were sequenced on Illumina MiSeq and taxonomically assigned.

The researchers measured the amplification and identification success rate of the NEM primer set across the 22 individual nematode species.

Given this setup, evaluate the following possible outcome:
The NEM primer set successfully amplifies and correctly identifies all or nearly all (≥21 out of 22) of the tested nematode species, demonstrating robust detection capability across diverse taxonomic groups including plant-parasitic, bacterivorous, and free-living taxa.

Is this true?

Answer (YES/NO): YES